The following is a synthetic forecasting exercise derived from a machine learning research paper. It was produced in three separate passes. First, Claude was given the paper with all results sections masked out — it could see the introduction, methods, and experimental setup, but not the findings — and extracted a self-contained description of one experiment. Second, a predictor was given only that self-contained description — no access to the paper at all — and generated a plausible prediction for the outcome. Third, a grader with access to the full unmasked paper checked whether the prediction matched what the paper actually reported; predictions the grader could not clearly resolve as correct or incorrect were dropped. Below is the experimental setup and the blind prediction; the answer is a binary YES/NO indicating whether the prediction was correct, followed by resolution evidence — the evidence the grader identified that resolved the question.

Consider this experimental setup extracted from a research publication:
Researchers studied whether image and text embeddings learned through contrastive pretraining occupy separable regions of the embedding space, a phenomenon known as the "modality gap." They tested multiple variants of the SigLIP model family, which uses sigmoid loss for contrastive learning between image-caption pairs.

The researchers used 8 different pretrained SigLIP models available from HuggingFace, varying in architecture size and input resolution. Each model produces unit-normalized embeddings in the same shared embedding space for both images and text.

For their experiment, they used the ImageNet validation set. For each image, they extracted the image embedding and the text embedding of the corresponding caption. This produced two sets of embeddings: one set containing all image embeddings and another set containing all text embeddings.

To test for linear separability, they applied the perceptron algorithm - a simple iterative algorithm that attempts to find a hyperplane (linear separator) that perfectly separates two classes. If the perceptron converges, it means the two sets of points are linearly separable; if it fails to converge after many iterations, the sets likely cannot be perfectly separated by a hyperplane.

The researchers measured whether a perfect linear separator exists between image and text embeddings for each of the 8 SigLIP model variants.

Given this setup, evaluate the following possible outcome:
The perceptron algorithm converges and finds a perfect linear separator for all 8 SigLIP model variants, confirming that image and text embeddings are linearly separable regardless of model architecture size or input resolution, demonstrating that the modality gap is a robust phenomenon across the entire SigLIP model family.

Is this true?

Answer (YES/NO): YES